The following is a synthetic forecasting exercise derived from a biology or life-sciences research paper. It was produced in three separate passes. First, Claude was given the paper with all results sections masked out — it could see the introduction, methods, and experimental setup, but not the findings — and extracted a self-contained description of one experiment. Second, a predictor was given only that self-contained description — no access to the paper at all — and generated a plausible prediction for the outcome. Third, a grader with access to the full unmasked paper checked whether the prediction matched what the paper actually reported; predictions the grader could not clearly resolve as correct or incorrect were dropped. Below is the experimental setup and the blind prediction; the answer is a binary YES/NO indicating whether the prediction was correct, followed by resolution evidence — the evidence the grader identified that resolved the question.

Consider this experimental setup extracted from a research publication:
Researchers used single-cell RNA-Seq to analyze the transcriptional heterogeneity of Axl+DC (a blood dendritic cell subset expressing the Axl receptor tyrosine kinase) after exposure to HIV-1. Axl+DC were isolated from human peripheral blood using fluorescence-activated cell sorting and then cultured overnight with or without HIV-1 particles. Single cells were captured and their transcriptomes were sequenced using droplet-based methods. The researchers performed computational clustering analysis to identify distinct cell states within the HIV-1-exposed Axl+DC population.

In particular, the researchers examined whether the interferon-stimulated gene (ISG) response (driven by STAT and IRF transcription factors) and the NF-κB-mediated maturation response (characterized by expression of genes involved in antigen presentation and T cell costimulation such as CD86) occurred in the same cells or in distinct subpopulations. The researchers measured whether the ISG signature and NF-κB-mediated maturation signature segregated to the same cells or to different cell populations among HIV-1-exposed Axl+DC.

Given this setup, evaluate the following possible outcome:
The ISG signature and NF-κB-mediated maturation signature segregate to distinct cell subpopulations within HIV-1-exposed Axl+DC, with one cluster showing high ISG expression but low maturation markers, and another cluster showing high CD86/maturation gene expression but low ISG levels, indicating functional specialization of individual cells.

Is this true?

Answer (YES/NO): YES